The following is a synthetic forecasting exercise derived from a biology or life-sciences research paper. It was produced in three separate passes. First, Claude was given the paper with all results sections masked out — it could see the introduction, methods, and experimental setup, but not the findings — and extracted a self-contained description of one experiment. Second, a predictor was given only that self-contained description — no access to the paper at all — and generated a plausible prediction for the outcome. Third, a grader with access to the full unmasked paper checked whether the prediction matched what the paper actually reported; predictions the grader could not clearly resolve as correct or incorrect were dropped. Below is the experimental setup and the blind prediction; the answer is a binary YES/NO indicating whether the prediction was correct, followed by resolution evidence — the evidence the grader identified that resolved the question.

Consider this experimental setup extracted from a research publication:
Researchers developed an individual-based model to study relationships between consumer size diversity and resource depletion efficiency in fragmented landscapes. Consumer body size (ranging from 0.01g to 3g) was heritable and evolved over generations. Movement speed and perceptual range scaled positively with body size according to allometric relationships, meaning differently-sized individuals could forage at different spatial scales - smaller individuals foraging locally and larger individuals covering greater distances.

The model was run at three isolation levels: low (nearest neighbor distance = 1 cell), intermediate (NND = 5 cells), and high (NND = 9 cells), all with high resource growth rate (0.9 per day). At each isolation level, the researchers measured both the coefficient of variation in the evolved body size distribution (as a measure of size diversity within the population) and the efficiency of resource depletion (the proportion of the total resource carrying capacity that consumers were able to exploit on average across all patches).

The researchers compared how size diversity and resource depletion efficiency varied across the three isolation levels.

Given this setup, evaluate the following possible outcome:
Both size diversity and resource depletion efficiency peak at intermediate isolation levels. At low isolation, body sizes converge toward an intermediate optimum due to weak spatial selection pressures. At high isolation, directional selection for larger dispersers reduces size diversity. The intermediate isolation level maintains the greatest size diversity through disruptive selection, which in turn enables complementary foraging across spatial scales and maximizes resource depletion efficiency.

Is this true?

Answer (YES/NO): NO